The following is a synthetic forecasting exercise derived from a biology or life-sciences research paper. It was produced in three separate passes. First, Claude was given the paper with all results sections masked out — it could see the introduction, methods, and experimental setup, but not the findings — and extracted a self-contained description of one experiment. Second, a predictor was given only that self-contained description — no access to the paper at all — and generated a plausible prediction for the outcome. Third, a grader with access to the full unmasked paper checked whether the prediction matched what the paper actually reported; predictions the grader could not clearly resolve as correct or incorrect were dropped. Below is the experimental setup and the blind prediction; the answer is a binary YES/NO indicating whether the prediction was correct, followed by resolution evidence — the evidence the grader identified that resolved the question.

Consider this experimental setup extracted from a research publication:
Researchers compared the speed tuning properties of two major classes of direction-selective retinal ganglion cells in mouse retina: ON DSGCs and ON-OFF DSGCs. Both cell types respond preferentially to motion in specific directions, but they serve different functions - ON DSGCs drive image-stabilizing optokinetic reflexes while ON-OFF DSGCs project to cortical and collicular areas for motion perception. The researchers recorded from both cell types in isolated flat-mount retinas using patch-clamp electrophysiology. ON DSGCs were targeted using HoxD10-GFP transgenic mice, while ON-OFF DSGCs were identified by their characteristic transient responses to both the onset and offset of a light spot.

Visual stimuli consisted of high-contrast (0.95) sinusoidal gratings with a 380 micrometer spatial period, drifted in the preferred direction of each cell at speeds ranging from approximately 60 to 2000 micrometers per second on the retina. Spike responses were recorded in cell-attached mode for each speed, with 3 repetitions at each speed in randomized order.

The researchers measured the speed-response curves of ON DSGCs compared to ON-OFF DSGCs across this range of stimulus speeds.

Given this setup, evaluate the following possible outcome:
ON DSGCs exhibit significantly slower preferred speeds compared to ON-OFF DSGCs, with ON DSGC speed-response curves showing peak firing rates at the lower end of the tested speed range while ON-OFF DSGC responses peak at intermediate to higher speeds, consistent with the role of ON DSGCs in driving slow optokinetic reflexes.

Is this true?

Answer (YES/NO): YES